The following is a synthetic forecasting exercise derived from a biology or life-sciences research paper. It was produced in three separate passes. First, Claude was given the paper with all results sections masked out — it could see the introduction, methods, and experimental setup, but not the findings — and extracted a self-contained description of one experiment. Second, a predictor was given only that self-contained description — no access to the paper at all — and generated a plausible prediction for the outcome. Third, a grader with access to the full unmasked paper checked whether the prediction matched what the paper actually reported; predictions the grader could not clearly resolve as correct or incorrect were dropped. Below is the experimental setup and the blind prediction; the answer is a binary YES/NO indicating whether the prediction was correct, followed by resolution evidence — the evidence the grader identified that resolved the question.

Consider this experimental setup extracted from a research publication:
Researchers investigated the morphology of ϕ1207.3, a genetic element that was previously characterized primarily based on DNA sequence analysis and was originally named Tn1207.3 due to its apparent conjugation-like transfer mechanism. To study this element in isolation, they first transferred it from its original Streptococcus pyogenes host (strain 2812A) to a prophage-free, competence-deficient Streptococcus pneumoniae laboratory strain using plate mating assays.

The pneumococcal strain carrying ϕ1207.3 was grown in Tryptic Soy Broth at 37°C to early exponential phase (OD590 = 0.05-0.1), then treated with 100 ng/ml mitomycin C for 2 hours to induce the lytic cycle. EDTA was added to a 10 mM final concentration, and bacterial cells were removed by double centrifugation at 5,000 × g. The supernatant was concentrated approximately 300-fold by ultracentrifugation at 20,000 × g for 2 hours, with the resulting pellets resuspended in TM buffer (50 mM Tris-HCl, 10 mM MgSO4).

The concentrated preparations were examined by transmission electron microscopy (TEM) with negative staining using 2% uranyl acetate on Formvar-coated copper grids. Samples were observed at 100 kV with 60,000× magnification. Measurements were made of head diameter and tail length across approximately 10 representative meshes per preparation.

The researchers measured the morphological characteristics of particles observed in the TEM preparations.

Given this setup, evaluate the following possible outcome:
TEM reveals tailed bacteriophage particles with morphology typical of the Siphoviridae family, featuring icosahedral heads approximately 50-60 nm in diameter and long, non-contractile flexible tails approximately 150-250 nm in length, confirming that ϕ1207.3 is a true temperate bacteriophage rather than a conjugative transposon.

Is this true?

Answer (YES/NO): NO